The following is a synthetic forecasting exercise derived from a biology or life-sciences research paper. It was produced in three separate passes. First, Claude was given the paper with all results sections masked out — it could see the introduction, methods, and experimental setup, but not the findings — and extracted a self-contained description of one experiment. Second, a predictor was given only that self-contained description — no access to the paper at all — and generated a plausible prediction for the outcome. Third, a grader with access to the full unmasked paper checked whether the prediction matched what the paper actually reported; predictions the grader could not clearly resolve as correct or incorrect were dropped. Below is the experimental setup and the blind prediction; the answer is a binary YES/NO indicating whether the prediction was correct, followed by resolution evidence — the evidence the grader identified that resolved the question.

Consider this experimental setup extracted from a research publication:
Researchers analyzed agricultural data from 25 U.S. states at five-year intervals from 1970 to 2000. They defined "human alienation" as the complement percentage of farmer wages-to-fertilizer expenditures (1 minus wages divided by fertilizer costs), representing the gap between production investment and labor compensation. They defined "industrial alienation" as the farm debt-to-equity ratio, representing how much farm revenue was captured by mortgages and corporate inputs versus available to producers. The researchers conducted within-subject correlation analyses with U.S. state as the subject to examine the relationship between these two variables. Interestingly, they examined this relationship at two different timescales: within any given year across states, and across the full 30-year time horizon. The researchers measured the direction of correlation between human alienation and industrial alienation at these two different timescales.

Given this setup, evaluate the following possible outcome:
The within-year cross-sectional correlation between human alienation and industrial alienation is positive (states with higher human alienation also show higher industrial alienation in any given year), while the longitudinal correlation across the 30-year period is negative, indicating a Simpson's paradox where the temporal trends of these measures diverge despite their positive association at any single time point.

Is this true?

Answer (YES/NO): NO